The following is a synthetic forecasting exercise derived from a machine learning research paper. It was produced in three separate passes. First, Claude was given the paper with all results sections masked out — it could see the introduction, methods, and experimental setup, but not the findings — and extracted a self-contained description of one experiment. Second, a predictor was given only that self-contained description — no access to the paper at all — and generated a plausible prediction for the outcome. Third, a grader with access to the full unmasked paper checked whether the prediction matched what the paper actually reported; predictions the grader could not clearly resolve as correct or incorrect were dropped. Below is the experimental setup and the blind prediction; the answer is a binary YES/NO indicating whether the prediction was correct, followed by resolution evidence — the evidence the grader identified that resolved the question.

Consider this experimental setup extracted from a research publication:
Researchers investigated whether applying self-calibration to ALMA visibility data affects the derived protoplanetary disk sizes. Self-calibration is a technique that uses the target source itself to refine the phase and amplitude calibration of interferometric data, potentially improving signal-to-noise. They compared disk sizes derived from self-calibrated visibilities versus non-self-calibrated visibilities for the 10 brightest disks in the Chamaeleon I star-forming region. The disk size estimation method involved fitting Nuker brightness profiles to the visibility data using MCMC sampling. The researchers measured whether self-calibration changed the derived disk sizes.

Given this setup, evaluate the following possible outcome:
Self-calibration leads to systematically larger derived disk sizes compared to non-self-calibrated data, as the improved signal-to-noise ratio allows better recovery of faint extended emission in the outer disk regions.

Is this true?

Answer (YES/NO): NO